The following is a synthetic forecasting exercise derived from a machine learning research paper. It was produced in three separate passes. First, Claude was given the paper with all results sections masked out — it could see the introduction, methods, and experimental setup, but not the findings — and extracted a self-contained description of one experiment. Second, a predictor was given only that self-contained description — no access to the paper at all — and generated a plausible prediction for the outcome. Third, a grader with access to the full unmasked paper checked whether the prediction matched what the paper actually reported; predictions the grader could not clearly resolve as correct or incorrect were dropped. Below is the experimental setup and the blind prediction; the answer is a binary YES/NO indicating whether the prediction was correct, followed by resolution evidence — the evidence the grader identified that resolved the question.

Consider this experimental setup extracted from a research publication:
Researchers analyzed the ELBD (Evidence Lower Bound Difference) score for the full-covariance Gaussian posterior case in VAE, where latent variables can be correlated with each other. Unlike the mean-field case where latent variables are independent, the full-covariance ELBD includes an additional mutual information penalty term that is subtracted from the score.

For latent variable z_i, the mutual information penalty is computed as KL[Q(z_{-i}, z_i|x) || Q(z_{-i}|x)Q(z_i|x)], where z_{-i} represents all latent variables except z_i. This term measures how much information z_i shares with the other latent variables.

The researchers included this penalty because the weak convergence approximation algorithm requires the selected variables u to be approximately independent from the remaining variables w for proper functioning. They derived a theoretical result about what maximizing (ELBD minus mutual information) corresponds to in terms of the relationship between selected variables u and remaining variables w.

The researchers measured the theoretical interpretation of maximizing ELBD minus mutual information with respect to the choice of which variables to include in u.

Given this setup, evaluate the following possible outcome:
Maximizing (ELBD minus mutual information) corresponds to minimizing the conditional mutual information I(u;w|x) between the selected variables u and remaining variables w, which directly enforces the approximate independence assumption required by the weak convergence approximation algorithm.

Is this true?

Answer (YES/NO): NO